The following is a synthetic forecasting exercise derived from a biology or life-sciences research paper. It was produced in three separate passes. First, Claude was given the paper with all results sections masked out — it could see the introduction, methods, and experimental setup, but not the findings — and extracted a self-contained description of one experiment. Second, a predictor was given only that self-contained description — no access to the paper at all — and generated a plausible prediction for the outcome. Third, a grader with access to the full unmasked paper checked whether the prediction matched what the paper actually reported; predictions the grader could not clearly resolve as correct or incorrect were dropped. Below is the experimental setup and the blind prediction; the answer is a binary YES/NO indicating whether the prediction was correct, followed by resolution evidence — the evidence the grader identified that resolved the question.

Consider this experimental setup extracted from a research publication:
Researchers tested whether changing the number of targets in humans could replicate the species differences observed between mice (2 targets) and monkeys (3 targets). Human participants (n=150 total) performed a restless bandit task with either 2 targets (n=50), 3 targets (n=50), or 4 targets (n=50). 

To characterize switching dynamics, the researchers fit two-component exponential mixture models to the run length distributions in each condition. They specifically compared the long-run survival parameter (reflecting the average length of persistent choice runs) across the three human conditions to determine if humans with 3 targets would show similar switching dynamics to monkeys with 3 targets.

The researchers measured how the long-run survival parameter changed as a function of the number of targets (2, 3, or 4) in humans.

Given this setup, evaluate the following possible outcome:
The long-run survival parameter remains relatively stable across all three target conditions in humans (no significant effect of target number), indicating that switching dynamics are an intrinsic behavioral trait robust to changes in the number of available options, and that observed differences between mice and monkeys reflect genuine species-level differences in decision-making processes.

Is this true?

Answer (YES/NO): YES